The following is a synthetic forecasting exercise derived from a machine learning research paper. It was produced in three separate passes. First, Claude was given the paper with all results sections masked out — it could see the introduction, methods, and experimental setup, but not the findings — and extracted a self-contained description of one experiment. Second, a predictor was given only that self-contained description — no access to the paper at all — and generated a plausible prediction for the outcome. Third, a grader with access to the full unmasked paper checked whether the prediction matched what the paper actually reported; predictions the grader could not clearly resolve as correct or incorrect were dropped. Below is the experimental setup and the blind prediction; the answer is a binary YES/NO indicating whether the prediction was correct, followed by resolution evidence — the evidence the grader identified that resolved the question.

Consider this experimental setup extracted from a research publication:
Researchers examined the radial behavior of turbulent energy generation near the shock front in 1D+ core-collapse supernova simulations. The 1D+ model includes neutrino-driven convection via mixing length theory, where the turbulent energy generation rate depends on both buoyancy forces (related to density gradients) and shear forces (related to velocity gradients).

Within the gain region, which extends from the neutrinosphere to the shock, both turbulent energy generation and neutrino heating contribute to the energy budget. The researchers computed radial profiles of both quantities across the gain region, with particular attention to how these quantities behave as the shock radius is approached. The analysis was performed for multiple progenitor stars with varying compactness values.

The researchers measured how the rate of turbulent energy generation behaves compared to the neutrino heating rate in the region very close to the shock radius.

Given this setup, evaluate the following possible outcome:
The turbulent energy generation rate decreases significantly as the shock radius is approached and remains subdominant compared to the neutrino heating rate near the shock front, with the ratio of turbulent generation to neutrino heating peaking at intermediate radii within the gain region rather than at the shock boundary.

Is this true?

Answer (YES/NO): YES